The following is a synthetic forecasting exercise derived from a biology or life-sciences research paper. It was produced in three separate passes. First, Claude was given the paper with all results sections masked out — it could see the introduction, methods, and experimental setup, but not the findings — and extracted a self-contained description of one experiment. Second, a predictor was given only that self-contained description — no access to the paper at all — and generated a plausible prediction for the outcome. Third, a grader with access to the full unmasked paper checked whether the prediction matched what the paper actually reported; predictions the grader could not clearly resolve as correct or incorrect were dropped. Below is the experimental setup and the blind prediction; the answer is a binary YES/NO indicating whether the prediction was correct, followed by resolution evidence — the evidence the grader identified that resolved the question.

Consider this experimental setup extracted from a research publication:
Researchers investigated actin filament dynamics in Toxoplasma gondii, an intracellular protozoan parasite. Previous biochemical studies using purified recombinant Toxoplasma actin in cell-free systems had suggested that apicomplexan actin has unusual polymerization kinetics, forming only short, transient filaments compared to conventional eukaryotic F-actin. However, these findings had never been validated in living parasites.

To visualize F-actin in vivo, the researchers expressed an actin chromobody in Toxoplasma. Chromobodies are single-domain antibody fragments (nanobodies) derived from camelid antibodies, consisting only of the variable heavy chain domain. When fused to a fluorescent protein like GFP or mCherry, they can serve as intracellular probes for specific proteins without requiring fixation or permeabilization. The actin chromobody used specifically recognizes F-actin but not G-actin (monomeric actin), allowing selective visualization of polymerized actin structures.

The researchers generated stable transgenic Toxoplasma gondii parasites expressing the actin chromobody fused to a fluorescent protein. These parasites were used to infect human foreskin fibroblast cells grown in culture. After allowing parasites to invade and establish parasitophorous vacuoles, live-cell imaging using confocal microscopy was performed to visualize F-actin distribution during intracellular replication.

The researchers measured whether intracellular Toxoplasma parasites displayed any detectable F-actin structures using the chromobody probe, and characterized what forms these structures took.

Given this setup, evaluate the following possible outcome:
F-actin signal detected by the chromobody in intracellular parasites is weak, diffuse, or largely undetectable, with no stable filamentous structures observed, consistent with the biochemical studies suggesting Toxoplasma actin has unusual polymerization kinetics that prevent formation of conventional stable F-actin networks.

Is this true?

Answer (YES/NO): NO